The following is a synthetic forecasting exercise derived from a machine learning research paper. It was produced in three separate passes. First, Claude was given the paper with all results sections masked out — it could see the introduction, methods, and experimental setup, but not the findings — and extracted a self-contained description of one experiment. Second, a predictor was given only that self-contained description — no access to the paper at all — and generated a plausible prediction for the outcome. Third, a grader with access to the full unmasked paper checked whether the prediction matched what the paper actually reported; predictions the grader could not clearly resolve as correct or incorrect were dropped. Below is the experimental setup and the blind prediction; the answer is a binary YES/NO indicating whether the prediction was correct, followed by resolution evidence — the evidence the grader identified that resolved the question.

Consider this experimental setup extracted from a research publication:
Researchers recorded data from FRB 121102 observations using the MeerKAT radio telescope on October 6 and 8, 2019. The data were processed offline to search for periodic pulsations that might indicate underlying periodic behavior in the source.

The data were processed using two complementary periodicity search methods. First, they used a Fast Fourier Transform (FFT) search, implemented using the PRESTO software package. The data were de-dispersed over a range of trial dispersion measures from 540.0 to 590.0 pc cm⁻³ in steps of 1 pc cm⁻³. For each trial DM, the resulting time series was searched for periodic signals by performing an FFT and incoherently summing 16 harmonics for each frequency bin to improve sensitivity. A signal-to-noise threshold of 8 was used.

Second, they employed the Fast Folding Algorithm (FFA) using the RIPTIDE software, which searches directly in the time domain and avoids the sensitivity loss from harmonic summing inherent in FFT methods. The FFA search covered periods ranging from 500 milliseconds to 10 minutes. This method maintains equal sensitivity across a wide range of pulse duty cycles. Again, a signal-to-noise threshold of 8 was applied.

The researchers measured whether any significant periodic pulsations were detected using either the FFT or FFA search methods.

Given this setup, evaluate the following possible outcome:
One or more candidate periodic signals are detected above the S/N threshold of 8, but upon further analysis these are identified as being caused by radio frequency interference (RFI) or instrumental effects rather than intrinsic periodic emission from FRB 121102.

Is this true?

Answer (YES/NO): NO